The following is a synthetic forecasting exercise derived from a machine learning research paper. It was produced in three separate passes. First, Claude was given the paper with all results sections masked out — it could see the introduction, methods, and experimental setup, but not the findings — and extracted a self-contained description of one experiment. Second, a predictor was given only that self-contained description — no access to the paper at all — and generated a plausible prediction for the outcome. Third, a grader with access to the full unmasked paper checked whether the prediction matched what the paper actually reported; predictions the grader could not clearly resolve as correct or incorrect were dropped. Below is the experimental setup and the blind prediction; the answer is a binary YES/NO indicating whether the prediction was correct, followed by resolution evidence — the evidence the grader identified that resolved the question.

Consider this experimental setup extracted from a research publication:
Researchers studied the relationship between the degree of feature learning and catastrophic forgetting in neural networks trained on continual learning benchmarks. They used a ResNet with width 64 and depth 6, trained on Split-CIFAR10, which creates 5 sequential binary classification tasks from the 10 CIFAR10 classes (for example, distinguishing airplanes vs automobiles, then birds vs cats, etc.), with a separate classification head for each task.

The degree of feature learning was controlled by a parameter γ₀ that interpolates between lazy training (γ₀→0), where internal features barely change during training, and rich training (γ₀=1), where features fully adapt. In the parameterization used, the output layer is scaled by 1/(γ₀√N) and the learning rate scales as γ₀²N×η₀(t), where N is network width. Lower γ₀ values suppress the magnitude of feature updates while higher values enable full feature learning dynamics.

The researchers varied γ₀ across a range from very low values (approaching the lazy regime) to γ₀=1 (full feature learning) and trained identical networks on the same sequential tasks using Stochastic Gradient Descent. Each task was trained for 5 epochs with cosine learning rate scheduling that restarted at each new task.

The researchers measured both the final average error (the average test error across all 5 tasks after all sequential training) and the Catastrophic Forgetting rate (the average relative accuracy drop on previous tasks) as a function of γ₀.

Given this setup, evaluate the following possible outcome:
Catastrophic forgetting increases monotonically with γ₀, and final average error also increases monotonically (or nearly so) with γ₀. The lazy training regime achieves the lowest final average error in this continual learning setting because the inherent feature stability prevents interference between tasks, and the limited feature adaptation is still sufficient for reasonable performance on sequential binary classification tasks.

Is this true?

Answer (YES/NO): NO